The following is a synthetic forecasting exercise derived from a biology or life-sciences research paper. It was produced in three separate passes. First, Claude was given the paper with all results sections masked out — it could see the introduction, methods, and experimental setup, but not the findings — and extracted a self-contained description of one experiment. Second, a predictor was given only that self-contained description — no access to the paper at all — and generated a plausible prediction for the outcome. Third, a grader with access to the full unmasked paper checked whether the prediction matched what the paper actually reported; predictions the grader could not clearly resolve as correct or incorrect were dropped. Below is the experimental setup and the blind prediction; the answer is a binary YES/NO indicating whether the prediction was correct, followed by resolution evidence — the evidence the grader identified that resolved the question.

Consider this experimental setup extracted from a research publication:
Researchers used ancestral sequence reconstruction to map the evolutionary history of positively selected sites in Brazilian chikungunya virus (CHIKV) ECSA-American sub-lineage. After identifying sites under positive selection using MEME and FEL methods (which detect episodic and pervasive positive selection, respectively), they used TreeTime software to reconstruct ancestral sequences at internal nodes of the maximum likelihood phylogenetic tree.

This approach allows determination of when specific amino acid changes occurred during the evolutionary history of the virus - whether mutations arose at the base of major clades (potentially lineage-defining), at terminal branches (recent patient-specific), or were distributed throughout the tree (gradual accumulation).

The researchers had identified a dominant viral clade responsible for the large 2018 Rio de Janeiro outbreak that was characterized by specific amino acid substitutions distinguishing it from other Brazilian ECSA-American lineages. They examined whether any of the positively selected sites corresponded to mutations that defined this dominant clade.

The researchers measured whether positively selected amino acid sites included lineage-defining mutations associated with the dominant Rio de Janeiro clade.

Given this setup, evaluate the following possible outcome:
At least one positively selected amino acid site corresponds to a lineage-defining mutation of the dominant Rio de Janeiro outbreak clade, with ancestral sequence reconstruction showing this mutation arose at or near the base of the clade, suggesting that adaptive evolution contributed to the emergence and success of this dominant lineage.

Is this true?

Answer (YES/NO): YES